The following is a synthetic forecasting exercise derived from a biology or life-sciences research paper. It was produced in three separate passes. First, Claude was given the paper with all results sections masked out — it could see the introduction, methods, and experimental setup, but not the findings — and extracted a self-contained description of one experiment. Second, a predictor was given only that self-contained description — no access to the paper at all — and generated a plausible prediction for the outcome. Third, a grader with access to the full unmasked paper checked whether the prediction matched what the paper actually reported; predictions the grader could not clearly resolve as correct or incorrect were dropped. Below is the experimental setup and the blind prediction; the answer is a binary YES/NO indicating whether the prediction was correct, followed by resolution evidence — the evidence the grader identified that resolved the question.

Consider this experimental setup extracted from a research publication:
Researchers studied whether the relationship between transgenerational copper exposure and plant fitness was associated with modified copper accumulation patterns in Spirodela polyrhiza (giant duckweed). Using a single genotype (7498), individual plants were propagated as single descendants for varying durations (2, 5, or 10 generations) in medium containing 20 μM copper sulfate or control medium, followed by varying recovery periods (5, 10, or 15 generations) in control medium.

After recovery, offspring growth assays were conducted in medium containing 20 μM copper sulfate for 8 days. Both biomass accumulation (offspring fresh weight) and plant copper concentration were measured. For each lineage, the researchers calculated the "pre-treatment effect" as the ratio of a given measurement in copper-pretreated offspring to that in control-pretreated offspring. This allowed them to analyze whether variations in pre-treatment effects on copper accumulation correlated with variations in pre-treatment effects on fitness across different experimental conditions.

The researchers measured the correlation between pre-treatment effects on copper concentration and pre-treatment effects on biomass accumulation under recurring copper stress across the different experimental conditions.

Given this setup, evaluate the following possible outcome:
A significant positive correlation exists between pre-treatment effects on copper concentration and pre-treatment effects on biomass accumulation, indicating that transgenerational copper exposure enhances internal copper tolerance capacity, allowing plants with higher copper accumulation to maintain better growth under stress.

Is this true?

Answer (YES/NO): NO